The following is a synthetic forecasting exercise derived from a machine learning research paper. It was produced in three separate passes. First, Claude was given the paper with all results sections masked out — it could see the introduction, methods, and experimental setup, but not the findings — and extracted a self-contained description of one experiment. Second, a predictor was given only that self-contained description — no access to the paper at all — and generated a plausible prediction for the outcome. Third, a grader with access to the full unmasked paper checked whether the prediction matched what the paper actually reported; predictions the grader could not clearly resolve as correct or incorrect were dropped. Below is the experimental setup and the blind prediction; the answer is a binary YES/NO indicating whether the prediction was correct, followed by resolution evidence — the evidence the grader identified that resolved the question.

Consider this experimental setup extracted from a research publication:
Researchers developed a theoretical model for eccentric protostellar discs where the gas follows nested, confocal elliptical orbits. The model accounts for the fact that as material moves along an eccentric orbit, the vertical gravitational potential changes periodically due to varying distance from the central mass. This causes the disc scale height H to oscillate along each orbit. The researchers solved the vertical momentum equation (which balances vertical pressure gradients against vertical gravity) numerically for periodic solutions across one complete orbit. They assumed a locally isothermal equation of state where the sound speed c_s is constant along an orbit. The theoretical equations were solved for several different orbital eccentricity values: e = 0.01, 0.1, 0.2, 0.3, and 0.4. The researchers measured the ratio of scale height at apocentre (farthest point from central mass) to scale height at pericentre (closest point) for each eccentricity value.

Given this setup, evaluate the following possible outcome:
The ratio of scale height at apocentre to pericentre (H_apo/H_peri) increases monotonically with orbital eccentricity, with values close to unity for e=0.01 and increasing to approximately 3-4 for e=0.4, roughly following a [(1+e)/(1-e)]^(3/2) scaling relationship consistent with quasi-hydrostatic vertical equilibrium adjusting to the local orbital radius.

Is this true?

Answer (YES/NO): NO